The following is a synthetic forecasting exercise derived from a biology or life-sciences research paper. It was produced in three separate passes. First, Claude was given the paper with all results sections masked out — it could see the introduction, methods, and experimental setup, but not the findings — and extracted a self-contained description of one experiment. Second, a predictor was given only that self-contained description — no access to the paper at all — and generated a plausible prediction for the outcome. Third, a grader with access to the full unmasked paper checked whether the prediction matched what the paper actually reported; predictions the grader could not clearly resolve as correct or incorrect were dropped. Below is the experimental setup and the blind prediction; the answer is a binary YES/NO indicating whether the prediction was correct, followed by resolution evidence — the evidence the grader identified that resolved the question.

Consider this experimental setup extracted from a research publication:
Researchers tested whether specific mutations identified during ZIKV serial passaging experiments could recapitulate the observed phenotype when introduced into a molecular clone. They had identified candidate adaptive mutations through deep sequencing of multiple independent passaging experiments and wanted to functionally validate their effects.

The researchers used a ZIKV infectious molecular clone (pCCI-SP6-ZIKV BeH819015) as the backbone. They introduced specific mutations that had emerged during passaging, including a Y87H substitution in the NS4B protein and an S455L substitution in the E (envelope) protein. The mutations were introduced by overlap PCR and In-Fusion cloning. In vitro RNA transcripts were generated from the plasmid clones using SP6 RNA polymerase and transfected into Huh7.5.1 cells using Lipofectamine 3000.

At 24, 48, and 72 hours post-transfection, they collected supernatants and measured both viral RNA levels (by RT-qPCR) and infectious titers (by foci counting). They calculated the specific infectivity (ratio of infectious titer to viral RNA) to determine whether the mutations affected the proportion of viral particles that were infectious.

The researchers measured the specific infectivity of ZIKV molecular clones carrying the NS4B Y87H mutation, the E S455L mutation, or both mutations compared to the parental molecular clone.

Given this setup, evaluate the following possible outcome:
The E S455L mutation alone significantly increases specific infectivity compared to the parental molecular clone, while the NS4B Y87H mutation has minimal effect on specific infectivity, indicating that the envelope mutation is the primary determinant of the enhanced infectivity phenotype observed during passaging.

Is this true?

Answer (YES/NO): YES